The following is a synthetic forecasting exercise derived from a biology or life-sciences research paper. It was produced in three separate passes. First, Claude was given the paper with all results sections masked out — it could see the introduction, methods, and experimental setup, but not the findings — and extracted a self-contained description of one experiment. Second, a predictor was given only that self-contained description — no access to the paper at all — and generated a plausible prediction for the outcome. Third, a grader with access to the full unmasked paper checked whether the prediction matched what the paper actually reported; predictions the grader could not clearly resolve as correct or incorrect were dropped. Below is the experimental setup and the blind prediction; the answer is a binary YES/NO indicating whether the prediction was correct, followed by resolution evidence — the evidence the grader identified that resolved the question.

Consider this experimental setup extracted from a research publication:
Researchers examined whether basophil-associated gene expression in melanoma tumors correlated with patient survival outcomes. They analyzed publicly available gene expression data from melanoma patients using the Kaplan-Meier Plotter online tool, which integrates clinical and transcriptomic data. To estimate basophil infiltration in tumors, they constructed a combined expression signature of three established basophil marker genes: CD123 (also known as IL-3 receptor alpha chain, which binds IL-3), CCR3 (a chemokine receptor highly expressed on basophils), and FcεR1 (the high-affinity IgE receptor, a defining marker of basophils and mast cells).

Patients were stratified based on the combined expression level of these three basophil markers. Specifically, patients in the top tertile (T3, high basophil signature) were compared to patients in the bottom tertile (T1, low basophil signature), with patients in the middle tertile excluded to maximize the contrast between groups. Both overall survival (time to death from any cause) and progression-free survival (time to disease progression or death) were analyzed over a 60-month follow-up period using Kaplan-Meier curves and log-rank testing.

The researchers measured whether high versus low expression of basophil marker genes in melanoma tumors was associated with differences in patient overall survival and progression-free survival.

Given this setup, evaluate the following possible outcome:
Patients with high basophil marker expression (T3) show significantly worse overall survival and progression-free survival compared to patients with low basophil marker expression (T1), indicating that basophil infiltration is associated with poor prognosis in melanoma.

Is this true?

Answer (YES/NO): NO